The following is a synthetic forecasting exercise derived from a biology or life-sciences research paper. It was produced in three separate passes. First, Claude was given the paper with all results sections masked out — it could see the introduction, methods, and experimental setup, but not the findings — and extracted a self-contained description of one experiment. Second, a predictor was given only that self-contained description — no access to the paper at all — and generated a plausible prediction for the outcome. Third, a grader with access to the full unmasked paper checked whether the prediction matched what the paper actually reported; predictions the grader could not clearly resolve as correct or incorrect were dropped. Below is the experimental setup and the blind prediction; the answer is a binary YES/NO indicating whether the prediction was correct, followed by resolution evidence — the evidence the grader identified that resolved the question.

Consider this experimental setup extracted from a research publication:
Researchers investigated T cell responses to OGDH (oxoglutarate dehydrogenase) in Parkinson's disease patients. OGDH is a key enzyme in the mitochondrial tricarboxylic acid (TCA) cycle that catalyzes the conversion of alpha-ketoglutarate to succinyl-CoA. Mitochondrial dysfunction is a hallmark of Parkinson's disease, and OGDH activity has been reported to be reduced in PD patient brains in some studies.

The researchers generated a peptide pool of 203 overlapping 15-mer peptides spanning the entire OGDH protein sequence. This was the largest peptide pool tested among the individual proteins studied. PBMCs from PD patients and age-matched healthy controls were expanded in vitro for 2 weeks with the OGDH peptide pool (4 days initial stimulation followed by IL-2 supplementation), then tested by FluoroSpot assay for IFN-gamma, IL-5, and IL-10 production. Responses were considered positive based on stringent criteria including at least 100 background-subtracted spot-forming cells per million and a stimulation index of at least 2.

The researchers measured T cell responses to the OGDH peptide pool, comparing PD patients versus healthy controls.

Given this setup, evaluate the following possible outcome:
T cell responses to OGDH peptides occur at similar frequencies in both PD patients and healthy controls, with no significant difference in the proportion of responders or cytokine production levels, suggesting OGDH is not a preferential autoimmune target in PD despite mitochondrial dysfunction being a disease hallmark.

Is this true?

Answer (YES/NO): NO